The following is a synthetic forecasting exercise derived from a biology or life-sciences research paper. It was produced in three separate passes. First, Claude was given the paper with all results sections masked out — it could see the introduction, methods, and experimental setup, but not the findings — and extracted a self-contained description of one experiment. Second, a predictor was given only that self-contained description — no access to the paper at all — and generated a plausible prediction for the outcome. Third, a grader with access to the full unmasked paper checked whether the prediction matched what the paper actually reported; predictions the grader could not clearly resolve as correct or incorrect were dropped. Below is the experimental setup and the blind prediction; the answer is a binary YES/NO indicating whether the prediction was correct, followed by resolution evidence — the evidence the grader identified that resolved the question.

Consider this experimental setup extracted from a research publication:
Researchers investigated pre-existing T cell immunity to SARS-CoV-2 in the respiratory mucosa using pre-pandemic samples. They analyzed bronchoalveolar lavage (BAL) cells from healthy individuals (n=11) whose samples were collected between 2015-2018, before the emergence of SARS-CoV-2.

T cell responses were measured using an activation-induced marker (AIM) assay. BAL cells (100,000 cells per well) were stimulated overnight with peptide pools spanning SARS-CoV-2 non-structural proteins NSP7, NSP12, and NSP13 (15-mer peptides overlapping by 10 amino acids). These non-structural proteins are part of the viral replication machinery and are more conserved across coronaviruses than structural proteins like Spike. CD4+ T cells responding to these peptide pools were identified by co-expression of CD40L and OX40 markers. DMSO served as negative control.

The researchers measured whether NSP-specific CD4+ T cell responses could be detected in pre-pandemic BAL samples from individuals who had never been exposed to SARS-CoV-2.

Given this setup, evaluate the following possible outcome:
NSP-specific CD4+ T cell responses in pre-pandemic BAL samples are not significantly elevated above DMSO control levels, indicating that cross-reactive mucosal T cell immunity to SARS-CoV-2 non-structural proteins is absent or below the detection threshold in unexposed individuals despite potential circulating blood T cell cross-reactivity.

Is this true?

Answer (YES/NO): NO